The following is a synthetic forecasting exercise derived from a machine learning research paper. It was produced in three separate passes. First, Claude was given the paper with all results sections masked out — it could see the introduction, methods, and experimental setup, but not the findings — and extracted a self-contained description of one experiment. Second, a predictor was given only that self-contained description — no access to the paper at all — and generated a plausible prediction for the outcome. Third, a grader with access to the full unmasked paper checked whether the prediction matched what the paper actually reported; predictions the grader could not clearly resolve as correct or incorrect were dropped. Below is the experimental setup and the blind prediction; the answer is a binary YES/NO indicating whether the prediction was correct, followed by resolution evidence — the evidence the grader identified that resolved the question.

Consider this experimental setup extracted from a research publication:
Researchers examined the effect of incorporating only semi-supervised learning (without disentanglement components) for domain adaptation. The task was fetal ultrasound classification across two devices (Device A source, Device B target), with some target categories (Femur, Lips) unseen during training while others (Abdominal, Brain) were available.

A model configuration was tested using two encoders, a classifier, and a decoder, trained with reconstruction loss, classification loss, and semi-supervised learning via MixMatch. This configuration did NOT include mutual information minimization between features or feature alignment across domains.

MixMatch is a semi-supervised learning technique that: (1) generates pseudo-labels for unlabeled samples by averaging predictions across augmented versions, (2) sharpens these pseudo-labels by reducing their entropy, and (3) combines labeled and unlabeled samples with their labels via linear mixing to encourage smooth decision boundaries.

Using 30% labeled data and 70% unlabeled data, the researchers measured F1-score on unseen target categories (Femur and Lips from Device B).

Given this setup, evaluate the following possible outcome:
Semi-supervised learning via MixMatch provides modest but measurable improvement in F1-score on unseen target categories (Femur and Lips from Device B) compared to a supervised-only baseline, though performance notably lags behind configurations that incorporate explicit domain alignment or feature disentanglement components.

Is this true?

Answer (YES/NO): NO